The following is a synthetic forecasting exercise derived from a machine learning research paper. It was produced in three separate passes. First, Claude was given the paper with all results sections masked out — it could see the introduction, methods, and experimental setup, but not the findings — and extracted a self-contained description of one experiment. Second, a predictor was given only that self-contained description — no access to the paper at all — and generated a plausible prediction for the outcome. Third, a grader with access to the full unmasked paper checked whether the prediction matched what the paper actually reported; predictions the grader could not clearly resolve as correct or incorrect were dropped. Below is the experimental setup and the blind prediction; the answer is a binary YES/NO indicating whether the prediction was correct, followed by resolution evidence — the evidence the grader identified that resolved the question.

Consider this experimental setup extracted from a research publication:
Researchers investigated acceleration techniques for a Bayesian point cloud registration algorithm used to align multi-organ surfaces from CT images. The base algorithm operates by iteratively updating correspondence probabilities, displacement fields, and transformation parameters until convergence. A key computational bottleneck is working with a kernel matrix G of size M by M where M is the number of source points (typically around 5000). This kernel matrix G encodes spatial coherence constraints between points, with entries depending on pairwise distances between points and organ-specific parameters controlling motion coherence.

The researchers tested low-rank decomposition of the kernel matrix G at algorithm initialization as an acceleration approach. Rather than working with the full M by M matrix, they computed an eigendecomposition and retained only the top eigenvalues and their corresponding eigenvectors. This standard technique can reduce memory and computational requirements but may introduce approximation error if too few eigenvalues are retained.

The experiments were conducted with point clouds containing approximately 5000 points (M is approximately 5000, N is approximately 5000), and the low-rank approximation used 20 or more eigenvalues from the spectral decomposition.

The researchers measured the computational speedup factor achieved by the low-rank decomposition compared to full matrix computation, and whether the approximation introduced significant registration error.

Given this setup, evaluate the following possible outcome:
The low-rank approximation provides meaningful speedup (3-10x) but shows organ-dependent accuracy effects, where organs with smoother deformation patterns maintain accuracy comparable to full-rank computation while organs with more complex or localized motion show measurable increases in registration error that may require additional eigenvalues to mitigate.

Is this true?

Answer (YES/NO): NO